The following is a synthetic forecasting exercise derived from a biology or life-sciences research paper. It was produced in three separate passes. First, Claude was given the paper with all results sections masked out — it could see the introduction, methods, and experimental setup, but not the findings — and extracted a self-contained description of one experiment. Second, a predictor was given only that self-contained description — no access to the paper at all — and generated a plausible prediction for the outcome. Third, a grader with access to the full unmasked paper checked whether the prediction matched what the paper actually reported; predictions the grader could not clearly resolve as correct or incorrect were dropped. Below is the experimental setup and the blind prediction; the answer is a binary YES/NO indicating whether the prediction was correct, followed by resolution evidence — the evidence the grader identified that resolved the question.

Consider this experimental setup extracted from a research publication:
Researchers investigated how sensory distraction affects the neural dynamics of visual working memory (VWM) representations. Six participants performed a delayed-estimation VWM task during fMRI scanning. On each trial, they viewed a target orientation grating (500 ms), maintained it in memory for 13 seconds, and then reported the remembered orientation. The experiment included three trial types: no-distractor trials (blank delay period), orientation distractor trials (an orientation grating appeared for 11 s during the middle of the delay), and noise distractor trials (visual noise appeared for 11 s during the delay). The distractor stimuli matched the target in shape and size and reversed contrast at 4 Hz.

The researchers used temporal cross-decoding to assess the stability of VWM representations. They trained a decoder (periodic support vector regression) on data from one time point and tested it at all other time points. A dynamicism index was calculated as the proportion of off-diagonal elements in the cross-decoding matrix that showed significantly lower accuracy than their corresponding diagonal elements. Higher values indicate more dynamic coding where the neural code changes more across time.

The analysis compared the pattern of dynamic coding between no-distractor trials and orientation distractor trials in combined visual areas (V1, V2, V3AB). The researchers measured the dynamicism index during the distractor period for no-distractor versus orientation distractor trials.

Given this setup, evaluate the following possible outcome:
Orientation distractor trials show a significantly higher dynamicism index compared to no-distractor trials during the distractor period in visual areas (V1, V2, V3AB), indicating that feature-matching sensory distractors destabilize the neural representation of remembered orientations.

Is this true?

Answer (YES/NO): NO